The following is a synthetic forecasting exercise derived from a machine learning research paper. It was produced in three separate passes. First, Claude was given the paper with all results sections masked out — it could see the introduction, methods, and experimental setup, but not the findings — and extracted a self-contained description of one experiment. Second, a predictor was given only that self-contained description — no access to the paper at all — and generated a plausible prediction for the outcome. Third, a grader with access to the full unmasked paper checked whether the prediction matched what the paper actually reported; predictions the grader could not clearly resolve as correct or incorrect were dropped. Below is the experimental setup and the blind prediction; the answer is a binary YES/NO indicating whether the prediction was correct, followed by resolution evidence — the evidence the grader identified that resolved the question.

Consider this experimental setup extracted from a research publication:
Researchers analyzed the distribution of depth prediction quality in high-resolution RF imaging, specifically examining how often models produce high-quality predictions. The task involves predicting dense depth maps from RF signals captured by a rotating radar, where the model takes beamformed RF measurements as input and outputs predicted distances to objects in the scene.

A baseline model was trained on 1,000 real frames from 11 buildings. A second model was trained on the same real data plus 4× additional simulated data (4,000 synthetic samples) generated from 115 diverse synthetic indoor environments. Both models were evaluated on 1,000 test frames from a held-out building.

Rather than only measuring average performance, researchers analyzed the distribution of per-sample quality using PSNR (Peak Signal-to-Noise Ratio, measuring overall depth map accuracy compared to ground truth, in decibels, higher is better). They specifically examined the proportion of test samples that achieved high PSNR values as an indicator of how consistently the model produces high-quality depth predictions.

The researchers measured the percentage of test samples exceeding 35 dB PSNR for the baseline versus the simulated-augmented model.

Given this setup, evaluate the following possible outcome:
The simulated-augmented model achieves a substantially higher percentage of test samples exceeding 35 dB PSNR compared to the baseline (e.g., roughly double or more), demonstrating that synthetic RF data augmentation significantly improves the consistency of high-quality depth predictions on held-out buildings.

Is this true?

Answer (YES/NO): YES